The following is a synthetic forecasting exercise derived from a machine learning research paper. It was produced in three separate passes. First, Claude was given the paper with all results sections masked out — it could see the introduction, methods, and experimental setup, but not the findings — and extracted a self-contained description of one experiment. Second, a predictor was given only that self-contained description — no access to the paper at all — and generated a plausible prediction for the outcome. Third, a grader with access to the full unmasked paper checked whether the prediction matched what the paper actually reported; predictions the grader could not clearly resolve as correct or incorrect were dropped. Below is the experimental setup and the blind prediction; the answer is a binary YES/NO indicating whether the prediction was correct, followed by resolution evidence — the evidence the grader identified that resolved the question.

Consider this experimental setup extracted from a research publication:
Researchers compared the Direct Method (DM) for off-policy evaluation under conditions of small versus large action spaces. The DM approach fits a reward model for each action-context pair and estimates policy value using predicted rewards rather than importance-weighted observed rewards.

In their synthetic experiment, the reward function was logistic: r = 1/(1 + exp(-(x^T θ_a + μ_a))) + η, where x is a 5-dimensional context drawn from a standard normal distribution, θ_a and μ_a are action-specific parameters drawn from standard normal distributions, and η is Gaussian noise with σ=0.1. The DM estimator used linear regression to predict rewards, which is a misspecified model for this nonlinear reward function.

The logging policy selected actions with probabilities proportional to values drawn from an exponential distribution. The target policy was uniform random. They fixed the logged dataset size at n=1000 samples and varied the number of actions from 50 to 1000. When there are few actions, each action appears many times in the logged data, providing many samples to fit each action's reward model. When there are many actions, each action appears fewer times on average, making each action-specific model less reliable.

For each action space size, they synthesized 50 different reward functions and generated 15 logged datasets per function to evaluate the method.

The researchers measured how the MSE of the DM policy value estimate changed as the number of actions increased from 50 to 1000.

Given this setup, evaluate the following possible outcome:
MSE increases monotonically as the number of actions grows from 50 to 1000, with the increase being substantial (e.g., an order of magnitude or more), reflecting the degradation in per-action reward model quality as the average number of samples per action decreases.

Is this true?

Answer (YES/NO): YES